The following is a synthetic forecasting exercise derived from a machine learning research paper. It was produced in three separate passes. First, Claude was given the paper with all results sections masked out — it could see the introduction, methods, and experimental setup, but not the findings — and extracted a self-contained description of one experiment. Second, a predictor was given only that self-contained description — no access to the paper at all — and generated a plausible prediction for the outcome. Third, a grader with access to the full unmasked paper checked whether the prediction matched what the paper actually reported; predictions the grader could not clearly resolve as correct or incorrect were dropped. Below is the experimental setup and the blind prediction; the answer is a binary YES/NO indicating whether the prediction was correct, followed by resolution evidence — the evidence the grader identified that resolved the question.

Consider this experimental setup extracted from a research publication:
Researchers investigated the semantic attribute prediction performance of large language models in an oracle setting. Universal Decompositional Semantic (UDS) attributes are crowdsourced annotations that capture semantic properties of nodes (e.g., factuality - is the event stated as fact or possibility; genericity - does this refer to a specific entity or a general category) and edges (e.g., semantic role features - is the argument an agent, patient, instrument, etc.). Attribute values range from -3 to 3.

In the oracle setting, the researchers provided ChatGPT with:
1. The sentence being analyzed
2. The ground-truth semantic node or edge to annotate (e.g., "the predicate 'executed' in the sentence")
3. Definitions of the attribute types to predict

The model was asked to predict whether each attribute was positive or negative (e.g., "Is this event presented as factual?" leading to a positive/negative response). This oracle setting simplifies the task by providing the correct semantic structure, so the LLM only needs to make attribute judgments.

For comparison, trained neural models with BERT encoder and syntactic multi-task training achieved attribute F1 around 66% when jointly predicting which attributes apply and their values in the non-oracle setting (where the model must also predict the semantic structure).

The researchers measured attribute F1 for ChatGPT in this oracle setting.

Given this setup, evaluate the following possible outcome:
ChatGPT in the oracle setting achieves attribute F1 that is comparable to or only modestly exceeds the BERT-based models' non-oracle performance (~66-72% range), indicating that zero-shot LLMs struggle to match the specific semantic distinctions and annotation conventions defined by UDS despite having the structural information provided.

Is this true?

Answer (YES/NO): NO